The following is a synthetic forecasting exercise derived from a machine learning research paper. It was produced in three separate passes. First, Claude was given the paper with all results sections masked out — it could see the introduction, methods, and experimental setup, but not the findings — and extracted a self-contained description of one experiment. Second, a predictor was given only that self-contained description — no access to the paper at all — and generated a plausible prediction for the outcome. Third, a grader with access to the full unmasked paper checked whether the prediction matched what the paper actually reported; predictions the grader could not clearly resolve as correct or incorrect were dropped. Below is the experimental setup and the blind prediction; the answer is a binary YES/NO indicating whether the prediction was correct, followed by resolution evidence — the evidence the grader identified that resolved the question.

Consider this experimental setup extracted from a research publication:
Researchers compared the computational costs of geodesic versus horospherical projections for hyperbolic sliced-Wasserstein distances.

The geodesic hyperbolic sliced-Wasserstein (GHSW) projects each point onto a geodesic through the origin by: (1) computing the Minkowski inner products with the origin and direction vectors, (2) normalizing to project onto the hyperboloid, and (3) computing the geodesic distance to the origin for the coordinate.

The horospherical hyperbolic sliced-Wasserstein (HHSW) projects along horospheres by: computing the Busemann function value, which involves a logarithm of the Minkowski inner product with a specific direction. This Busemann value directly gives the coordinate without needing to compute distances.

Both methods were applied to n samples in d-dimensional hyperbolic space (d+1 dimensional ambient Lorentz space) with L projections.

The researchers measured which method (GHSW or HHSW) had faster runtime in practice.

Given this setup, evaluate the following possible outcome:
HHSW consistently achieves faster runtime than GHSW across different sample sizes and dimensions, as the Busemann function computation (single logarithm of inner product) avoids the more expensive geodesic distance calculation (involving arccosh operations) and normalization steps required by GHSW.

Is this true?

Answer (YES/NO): YES